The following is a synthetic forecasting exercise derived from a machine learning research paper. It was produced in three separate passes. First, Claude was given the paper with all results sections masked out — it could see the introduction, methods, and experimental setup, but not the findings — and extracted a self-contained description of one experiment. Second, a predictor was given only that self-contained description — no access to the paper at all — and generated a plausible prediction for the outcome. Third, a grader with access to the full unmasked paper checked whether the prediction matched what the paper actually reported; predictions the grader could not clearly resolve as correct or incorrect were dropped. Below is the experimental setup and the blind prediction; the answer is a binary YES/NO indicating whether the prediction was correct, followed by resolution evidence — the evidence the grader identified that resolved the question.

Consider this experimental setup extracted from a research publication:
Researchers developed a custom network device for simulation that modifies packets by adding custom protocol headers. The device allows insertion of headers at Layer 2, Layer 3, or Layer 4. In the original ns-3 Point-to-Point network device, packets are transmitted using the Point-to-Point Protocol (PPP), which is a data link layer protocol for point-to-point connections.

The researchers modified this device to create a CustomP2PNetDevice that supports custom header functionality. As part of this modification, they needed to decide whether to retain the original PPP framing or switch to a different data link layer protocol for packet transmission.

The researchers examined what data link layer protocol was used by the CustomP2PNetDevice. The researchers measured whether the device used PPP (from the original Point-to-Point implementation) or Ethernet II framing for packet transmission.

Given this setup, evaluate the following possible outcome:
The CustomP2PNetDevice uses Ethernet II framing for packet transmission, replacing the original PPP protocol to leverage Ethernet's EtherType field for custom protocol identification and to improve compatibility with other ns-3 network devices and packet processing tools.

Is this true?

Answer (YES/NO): YES